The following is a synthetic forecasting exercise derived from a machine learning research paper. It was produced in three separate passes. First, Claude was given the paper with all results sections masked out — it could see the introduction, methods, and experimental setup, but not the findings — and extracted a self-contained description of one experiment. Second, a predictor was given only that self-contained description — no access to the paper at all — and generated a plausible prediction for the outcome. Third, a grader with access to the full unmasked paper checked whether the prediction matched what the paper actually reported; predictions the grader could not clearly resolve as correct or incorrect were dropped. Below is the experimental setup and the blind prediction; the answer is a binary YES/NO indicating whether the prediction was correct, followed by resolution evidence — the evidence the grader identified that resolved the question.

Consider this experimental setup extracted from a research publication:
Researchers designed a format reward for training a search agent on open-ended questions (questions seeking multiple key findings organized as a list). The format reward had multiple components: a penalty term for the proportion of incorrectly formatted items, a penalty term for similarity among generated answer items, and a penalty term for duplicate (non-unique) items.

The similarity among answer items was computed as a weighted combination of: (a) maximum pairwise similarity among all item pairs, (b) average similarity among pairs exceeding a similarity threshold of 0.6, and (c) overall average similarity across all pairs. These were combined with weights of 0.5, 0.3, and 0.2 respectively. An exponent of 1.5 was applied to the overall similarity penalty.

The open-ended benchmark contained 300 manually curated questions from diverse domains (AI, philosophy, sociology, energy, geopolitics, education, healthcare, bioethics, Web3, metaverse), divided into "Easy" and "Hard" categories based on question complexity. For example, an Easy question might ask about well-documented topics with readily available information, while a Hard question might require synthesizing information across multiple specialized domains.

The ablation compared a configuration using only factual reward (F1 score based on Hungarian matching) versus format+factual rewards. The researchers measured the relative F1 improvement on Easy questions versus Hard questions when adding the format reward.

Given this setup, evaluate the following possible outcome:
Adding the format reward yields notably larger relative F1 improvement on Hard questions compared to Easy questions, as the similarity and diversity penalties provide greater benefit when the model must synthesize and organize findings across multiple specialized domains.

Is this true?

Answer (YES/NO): NO